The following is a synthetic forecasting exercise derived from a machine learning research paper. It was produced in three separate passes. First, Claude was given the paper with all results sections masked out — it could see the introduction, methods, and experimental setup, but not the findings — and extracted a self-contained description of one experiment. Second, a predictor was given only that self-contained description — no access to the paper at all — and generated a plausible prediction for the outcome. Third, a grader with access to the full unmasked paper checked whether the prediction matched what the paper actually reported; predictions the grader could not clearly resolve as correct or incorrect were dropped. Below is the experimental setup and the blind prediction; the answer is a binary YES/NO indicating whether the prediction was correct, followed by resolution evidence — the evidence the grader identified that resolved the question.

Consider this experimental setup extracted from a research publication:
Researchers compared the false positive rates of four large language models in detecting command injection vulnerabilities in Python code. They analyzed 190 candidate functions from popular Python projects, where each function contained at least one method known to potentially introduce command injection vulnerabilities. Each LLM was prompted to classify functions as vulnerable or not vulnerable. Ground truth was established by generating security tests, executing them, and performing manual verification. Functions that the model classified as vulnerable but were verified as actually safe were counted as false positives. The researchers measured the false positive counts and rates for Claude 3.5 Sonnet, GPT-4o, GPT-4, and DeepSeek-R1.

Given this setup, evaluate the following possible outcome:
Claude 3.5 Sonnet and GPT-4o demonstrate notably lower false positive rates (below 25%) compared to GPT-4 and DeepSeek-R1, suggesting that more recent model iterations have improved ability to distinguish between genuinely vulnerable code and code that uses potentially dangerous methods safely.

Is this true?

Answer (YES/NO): NO